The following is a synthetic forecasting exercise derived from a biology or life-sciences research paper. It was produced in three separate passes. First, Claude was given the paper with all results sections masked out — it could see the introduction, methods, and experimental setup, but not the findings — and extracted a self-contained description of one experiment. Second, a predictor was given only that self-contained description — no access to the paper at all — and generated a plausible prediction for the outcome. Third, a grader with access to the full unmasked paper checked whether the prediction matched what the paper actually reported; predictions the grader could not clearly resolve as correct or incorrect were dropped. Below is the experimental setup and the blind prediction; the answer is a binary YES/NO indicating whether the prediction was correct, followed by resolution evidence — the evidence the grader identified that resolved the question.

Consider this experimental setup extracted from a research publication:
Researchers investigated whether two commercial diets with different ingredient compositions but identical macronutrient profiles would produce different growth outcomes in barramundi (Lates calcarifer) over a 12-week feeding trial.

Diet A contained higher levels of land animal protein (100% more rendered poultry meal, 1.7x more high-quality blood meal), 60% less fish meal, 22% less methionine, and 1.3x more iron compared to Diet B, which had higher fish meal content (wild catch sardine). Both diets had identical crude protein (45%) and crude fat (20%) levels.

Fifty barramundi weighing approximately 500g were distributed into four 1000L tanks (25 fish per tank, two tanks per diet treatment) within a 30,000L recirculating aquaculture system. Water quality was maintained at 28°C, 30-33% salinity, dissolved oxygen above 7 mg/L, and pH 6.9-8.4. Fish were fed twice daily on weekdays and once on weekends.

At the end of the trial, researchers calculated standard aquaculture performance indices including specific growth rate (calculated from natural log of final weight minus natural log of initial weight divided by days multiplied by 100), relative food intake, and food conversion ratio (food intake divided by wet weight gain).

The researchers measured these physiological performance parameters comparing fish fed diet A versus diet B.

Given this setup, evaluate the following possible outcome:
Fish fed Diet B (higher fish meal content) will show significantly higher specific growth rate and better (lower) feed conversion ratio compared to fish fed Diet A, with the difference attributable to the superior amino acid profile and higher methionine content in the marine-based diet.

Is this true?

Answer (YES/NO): NO